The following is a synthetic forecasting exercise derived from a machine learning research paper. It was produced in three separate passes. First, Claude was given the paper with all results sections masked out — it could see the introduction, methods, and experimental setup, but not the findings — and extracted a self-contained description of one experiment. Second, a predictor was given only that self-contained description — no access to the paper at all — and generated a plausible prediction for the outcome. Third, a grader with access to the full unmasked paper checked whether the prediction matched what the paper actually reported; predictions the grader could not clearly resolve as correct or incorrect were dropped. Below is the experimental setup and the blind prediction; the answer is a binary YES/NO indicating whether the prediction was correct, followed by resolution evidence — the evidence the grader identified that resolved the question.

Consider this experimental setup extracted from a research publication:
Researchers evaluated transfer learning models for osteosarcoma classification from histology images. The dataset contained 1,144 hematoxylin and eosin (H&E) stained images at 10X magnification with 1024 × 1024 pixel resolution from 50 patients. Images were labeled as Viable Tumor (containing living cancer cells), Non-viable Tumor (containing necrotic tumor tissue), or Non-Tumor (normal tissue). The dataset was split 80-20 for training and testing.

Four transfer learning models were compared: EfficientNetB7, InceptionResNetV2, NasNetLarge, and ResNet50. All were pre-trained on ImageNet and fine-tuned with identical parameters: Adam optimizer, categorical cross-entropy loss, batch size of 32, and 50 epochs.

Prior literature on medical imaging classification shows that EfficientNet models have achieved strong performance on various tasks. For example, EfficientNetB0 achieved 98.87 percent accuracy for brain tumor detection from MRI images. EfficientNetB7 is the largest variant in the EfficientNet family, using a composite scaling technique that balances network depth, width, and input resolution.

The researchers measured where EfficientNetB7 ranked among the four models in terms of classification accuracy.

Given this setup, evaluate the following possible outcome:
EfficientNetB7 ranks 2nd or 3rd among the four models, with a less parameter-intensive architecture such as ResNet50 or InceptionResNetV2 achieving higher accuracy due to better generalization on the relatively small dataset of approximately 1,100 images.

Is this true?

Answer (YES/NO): NO